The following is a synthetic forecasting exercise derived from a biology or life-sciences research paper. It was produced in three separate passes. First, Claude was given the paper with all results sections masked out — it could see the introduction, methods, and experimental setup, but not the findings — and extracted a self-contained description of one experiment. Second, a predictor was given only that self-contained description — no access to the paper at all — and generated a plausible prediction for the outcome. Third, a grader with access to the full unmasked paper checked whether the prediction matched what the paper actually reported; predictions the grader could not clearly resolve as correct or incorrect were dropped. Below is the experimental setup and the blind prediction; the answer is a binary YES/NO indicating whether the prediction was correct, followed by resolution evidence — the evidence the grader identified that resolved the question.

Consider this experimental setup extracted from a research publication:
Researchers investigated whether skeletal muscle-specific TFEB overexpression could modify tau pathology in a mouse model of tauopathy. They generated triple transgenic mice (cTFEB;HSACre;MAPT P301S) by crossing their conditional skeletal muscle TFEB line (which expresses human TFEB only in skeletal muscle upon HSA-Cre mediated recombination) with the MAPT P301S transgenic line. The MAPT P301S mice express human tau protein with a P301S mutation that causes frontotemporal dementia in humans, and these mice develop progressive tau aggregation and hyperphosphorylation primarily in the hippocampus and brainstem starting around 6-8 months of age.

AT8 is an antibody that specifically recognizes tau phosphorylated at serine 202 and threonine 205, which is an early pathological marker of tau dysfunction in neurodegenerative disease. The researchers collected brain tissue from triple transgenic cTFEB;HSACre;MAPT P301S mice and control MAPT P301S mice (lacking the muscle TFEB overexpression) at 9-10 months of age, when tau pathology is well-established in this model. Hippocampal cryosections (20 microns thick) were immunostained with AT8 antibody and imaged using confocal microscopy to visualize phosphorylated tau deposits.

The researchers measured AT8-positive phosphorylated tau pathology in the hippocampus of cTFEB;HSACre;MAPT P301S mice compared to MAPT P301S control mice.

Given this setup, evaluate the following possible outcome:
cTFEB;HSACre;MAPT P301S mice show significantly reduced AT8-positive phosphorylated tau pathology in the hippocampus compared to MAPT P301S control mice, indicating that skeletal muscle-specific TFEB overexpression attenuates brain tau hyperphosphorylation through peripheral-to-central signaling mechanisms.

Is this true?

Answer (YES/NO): YES